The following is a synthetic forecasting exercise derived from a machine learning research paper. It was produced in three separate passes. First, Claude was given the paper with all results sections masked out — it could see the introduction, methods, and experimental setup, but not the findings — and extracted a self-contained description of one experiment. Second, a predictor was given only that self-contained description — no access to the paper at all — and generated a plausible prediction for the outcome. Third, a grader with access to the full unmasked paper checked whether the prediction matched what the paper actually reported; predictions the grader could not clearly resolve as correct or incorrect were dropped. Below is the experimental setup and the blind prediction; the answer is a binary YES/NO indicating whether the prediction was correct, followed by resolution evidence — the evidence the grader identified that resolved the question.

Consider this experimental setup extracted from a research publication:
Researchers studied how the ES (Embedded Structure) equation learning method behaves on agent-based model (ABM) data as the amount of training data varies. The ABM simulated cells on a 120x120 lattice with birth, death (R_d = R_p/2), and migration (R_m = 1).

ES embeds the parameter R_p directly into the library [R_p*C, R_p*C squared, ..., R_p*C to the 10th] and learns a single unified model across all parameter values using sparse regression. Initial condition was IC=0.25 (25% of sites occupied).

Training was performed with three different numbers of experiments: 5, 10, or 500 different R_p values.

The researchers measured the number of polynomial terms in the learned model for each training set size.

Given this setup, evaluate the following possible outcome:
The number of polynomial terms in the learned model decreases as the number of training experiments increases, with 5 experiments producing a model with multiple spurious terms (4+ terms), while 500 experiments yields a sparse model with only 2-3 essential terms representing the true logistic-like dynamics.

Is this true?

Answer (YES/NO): NO